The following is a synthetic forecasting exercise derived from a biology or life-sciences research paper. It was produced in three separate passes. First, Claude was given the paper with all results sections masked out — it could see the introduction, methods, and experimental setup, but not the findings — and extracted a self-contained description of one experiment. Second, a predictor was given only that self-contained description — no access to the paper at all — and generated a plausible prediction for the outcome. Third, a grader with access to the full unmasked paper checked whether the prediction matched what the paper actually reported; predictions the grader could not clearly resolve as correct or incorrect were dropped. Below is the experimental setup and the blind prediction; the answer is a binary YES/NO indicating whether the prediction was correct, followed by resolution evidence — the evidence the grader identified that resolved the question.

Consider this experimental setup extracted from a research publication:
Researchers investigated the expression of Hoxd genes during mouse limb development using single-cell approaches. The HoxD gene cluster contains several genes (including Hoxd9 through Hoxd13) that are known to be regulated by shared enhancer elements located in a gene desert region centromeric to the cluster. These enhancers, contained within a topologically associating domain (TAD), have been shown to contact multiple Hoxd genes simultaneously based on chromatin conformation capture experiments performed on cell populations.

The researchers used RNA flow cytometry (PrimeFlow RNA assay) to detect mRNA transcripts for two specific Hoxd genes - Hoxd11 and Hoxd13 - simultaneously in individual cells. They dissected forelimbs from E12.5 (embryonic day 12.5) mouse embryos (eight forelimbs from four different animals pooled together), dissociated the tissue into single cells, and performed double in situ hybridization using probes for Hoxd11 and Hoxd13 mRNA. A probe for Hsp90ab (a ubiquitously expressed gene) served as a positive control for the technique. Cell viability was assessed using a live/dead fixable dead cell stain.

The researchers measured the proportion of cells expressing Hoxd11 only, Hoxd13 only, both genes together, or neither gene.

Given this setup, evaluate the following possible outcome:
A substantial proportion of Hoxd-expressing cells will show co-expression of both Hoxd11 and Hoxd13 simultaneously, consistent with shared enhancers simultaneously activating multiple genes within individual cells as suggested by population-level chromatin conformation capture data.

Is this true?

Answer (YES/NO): YES